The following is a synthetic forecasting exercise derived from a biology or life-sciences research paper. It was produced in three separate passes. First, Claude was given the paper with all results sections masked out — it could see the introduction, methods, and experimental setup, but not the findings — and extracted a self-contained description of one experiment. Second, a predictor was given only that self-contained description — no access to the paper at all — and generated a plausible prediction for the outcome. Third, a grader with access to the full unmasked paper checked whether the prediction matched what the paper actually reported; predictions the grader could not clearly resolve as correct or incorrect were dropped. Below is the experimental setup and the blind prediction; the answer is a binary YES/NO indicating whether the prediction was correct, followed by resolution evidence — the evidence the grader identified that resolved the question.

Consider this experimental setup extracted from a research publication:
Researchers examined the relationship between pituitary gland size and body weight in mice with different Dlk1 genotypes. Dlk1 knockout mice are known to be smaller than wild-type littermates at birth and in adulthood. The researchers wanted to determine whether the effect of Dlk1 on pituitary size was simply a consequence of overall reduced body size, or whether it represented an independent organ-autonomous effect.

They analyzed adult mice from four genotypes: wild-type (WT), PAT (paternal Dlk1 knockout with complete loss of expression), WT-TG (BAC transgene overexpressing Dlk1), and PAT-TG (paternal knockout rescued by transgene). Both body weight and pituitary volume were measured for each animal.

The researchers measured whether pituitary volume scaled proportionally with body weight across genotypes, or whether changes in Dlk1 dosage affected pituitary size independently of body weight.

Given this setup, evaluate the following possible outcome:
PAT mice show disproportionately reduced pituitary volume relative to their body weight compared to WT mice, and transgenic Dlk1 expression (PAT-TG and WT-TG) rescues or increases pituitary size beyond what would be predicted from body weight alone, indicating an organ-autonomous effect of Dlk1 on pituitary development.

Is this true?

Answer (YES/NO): NO